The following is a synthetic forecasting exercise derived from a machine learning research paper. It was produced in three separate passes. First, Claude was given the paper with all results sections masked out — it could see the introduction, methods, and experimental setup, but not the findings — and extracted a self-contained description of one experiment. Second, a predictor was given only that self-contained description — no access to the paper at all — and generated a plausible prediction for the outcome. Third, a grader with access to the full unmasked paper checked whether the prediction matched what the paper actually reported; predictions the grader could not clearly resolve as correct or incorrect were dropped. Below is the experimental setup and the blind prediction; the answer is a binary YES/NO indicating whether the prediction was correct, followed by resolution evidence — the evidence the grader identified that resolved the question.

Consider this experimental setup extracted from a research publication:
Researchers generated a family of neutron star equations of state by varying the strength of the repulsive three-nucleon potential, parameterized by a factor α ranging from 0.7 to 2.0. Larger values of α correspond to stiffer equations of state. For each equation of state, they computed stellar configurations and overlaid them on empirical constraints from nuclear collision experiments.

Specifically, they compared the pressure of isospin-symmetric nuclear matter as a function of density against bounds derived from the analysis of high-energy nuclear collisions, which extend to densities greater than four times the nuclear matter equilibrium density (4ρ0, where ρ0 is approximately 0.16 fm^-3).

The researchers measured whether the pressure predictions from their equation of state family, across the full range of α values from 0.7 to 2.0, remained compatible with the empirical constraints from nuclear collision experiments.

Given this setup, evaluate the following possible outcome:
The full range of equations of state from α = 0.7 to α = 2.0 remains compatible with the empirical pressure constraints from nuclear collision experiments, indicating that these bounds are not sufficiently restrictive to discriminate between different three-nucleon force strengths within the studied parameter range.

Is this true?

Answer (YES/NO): YES